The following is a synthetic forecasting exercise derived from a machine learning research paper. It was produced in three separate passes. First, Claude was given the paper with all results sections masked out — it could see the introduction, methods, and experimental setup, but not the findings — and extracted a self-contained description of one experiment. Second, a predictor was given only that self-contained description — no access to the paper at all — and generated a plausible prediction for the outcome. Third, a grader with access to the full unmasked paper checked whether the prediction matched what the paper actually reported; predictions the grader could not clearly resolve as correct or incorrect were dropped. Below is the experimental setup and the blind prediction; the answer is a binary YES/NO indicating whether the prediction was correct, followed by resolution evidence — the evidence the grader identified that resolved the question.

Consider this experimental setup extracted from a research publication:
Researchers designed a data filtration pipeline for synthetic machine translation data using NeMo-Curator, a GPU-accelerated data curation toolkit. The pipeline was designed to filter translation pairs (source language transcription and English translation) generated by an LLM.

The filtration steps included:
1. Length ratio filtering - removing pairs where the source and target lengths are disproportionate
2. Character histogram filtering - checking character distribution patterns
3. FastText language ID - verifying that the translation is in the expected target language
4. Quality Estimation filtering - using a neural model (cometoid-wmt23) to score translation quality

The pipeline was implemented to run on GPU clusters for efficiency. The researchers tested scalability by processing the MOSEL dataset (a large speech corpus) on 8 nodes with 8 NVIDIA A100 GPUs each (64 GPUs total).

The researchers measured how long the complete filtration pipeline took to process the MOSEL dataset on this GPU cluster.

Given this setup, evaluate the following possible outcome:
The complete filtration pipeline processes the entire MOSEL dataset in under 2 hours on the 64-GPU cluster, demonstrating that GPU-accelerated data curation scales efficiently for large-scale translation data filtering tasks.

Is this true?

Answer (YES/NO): YES